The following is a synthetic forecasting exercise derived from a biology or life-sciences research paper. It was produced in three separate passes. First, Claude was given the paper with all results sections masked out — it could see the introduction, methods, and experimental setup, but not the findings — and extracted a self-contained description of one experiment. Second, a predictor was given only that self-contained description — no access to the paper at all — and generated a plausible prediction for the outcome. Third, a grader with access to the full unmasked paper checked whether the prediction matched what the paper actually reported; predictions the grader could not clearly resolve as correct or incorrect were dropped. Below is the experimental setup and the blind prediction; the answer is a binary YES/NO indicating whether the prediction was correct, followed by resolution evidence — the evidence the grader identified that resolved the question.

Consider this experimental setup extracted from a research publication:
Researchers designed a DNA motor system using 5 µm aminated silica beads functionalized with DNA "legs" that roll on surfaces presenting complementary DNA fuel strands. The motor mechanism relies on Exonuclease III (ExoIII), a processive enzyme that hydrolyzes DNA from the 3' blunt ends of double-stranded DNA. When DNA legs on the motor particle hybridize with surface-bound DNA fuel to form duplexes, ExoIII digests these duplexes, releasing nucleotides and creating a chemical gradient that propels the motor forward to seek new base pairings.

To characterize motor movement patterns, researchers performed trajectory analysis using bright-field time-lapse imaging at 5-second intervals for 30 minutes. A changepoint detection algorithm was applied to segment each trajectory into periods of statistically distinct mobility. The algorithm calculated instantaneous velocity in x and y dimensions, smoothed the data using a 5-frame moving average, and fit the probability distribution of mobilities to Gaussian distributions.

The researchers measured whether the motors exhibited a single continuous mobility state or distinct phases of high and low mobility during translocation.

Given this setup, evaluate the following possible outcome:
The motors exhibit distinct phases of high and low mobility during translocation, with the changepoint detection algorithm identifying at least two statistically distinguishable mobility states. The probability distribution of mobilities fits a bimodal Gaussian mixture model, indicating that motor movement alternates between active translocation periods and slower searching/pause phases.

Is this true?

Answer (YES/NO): YES